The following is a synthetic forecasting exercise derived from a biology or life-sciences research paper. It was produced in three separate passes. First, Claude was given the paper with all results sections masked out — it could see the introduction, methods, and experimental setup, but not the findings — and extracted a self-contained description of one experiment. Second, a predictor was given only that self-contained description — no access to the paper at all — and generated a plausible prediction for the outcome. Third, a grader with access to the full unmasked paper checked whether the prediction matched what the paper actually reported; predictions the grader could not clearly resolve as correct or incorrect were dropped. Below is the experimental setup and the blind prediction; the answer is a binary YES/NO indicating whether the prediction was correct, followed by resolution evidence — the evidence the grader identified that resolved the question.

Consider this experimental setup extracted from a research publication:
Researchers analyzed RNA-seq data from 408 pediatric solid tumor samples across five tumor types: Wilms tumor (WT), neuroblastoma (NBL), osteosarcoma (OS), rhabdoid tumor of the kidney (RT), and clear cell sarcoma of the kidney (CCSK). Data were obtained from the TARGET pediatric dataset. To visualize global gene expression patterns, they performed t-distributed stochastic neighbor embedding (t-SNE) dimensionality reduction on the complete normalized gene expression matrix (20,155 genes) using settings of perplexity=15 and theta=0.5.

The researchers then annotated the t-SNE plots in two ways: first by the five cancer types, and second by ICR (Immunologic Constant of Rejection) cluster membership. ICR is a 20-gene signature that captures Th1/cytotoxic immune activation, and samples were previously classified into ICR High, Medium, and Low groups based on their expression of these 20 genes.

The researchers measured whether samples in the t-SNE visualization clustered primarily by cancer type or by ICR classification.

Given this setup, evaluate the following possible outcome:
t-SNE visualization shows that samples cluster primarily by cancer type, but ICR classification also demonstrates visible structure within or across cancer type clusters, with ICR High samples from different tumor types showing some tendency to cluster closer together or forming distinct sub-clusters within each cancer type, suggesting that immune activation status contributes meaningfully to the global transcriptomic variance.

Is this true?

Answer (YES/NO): NO